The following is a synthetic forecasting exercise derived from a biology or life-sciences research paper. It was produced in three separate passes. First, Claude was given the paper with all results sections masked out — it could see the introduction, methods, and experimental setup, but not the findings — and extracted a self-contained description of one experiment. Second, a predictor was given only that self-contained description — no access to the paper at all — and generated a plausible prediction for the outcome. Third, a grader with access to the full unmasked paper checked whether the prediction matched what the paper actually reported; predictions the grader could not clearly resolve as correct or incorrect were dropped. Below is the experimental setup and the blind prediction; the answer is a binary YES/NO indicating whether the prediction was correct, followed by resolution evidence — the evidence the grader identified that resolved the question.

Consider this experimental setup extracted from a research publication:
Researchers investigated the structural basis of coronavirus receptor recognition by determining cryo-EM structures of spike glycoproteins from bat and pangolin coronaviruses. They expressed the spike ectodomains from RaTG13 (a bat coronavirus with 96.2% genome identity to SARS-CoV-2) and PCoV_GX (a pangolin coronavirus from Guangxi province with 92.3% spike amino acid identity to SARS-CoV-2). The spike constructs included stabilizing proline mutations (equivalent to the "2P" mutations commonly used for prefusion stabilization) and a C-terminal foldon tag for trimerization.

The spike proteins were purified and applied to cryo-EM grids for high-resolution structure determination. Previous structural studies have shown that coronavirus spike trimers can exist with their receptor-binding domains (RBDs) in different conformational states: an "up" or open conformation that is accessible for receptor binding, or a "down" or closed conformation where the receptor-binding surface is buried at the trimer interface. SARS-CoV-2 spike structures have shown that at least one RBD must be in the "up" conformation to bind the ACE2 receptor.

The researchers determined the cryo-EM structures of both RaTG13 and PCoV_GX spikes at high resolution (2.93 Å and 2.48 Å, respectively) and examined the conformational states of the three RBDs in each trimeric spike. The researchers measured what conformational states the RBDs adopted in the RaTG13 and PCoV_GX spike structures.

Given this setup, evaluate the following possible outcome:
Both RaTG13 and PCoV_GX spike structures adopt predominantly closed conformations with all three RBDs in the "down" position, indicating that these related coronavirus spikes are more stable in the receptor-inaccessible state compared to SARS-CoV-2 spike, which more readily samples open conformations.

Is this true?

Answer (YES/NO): YES